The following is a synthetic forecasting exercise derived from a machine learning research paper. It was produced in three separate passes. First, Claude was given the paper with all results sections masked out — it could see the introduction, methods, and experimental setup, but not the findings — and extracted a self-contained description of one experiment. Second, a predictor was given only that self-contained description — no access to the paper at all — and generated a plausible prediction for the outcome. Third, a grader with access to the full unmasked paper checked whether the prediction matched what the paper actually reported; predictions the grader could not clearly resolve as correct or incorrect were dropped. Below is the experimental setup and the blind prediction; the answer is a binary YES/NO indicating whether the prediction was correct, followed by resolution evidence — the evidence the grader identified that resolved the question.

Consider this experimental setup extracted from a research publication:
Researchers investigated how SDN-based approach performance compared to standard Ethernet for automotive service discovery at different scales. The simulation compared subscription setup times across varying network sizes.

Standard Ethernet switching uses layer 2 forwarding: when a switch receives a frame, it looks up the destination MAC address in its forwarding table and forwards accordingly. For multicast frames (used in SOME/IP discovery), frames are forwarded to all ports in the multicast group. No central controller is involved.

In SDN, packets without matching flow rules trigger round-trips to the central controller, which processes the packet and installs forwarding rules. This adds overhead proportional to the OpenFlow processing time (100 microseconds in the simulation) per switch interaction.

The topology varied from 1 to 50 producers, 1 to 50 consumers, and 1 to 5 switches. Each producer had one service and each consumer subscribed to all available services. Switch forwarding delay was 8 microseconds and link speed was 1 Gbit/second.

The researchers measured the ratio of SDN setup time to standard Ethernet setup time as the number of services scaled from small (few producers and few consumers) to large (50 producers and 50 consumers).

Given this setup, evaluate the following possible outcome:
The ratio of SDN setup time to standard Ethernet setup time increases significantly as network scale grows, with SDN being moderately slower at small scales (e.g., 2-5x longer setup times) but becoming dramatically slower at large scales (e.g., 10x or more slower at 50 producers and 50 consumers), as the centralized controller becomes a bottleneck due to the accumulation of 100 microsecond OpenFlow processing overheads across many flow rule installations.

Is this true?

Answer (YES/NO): NO